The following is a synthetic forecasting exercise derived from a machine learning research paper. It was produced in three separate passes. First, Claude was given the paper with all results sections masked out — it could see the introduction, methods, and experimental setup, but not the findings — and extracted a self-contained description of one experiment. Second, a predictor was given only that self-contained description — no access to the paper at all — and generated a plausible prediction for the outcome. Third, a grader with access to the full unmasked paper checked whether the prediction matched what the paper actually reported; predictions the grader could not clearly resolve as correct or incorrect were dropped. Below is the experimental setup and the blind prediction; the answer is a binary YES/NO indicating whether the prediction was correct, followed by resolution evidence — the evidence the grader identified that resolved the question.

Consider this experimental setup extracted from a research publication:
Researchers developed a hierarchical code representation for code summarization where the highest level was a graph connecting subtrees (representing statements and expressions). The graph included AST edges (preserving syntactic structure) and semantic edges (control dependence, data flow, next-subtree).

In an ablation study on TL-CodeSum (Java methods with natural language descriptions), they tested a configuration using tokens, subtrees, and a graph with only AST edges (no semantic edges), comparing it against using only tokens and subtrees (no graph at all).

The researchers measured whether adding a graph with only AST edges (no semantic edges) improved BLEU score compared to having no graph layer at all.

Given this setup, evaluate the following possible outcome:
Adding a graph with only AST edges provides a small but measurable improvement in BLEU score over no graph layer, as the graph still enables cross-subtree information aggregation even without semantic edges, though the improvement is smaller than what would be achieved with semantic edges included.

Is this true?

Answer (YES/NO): YES